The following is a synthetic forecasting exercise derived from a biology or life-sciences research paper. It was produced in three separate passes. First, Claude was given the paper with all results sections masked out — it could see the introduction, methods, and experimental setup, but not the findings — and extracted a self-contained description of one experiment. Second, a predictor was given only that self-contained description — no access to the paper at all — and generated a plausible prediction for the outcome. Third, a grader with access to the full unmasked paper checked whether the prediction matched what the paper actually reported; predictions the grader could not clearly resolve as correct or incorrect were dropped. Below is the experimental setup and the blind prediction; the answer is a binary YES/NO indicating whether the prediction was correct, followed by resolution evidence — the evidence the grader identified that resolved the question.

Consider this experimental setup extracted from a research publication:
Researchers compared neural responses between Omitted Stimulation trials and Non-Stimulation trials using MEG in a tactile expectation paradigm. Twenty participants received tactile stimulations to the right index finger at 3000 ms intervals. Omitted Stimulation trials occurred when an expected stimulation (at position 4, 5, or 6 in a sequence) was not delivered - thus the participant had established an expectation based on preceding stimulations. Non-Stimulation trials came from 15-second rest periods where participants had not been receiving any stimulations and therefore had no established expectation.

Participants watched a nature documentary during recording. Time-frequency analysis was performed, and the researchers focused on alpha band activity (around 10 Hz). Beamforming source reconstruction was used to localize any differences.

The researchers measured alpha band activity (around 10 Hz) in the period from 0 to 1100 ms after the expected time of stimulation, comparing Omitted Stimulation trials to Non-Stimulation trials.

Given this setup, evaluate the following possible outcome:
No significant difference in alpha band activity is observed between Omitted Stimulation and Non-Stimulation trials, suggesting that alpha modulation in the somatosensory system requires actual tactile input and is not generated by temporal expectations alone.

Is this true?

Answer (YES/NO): NO